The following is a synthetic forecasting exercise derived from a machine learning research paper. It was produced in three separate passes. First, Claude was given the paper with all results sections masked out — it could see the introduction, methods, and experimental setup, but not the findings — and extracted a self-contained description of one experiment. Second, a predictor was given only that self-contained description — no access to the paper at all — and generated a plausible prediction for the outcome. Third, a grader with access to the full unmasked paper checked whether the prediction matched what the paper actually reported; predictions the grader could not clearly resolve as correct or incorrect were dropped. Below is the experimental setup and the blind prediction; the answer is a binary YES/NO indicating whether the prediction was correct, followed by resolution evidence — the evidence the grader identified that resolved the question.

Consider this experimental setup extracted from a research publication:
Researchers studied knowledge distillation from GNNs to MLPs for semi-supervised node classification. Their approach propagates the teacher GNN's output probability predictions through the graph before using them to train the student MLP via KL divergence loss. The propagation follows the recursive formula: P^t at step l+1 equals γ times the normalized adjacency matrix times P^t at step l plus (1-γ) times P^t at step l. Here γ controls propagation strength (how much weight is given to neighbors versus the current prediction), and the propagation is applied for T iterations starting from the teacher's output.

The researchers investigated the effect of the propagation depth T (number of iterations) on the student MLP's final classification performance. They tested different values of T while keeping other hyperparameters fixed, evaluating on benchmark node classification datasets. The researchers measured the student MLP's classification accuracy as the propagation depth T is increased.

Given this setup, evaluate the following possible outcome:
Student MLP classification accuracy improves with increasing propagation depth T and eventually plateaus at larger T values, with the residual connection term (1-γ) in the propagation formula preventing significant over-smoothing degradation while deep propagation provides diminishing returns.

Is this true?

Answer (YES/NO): NO